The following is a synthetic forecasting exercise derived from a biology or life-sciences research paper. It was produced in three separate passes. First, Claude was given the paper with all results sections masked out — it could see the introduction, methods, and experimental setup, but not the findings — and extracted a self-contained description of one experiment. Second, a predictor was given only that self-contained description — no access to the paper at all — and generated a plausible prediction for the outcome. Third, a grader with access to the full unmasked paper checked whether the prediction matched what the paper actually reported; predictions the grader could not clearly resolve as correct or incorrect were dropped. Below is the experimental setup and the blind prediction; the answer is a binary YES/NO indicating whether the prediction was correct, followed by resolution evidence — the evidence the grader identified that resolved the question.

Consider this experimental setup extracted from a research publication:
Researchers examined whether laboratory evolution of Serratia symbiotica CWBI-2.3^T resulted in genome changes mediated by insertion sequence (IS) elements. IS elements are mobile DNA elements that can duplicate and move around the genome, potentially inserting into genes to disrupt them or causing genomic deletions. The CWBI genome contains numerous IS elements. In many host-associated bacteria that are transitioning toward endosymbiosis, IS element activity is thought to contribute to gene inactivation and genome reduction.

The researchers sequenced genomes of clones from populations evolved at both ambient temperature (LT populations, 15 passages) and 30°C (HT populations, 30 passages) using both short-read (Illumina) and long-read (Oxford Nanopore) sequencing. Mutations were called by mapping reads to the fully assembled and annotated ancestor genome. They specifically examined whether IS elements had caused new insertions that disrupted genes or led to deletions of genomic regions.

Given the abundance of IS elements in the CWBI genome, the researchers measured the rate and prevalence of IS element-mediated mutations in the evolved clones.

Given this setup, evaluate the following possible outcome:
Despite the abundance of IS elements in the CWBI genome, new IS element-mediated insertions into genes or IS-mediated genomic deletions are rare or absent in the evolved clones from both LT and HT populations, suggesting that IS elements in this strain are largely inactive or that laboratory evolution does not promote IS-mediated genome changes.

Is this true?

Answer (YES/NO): NO